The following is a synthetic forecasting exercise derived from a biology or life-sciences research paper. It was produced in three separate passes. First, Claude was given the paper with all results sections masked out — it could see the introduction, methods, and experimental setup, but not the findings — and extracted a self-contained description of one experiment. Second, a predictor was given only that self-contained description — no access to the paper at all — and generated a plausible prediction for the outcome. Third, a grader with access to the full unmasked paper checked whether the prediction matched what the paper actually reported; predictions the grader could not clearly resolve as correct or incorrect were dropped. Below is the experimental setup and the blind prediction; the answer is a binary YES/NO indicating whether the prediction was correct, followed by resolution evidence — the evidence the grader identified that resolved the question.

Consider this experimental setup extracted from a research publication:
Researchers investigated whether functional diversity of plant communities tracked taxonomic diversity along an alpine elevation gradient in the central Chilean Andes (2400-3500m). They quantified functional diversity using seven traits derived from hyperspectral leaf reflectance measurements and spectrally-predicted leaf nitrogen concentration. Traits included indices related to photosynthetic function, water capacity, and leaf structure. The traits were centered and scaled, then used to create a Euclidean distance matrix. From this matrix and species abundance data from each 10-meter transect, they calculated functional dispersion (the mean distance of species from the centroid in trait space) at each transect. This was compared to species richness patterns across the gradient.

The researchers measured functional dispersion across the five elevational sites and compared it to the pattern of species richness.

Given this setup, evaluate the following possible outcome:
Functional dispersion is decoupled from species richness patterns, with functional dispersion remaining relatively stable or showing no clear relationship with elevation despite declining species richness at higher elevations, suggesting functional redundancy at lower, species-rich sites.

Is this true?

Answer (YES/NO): NO